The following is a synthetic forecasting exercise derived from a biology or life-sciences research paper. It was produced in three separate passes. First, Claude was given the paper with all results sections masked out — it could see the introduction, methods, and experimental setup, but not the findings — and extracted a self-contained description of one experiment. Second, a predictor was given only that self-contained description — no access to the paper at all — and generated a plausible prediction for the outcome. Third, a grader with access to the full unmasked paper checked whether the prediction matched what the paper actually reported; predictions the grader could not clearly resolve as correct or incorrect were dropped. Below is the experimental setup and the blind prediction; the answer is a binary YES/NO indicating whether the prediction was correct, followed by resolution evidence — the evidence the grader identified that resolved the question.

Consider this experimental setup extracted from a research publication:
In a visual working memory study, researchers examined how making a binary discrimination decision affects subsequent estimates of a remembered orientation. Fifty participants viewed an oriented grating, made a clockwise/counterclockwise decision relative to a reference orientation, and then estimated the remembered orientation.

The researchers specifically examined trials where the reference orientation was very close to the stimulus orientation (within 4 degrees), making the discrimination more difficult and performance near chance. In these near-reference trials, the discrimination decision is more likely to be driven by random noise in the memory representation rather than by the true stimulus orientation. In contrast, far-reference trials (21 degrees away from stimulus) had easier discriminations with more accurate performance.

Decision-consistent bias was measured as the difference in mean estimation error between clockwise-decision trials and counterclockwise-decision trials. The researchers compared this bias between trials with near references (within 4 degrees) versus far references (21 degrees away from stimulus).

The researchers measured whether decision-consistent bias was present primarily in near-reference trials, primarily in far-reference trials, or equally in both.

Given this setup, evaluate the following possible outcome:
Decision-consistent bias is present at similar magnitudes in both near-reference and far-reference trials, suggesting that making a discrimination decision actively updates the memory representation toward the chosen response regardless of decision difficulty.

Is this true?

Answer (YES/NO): NO